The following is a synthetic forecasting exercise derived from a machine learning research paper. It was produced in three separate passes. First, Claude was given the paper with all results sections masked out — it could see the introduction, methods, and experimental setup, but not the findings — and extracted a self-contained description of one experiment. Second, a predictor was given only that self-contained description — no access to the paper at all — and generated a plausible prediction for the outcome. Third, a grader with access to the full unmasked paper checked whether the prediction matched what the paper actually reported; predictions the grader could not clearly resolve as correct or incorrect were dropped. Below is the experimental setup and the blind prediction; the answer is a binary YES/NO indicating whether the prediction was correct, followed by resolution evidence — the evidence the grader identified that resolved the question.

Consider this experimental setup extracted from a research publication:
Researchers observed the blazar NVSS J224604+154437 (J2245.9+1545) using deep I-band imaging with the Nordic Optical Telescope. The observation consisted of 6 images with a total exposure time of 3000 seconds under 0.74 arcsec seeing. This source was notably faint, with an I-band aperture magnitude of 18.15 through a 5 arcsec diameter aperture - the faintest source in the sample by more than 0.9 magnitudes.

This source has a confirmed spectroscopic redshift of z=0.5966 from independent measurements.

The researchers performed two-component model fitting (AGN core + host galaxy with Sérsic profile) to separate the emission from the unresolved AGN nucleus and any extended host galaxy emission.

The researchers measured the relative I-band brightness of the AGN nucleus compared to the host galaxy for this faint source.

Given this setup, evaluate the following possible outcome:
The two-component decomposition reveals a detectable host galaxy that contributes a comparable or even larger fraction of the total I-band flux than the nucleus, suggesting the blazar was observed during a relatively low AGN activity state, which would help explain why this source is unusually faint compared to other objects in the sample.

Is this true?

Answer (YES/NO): YES